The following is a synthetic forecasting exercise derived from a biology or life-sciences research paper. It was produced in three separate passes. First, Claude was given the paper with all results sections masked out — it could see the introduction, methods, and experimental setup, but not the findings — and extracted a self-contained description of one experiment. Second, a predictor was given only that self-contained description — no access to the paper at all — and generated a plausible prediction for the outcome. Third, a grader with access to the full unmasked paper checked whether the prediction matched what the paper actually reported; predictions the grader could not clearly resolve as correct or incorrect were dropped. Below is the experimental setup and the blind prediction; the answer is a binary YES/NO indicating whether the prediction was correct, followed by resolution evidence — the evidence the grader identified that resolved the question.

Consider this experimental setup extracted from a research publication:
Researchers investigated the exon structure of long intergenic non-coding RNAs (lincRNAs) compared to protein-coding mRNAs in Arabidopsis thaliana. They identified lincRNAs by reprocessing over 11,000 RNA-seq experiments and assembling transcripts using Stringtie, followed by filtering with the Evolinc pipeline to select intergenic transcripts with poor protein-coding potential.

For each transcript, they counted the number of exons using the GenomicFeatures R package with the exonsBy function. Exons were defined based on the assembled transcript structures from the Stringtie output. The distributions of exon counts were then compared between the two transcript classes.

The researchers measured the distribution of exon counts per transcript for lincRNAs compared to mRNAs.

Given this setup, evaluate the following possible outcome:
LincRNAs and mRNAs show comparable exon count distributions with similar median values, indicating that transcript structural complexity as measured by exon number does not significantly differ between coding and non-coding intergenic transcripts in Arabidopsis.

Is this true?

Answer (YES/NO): NO